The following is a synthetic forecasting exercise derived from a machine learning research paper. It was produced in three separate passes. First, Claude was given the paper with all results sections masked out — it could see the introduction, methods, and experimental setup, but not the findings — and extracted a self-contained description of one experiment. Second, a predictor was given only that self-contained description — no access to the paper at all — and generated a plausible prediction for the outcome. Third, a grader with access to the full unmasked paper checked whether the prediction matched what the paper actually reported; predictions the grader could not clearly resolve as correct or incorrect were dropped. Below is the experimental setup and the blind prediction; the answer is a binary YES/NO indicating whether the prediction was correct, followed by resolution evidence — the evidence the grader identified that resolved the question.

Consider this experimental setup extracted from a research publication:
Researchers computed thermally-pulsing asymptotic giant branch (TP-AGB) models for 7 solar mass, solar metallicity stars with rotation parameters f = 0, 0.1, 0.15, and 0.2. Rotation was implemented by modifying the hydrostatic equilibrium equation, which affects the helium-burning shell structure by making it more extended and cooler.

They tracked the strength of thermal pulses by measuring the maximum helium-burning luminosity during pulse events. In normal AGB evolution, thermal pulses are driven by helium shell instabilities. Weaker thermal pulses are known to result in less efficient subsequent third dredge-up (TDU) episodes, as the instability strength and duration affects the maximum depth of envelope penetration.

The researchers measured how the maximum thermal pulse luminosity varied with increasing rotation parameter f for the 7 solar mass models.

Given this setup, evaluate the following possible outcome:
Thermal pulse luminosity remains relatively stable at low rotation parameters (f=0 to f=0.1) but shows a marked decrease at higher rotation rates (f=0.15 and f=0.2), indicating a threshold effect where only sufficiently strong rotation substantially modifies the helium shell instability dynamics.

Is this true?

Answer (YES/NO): NO